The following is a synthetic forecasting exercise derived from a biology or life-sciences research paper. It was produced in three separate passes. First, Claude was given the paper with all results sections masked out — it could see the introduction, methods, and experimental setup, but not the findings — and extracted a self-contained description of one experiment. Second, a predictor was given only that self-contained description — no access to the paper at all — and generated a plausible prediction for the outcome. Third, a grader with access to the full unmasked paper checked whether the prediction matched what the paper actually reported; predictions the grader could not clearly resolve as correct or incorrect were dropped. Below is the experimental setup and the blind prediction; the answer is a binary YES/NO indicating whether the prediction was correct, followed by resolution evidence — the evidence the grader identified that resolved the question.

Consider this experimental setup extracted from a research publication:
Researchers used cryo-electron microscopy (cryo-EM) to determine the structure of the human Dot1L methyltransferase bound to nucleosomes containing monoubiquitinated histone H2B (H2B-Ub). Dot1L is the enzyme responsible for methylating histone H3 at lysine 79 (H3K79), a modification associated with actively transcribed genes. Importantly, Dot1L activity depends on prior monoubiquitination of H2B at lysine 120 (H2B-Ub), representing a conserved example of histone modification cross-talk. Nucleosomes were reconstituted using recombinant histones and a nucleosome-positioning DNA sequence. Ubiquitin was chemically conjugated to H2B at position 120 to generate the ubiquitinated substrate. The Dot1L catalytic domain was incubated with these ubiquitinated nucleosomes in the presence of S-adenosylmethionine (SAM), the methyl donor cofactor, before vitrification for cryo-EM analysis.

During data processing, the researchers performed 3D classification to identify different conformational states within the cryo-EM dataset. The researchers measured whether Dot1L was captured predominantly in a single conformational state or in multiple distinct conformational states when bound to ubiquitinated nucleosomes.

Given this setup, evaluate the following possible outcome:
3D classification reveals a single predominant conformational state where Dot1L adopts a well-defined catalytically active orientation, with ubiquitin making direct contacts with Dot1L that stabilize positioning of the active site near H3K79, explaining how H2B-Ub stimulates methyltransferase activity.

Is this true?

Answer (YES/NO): NO